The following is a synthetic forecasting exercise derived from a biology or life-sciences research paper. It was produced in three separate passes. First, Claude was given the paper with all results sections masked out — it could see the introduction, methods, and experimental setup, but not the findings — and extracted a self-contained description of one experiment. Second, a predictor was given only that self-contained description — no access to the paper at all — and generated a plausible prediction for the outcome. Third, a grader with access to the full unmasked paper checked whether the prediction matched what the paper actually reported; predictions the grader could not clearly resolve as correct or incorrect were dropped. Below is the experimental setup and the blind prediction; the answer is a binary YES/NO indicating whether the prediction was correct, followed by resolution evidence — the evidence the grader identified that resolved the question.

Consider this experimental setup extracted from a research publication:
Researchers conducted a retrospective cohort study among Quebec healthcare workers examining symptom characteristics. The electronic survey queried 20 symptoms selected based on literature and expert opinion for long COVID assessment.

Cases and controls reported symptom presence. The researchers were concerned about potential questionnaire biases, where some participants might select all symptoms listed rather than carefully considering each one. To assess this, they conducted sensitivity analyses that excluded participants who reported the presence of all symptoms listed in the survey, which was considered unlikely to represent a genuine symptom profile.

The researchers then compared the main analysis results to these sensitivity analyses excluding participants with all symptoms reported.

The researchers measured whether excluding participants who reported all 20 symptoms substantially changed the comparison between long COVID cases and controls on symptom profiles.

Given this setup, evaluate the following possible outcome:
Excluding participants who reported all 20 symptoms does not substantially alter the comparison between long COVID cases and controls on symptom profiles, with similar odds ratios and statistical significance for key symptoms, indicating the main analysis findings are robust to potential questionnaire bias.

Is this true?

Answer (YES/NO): YES